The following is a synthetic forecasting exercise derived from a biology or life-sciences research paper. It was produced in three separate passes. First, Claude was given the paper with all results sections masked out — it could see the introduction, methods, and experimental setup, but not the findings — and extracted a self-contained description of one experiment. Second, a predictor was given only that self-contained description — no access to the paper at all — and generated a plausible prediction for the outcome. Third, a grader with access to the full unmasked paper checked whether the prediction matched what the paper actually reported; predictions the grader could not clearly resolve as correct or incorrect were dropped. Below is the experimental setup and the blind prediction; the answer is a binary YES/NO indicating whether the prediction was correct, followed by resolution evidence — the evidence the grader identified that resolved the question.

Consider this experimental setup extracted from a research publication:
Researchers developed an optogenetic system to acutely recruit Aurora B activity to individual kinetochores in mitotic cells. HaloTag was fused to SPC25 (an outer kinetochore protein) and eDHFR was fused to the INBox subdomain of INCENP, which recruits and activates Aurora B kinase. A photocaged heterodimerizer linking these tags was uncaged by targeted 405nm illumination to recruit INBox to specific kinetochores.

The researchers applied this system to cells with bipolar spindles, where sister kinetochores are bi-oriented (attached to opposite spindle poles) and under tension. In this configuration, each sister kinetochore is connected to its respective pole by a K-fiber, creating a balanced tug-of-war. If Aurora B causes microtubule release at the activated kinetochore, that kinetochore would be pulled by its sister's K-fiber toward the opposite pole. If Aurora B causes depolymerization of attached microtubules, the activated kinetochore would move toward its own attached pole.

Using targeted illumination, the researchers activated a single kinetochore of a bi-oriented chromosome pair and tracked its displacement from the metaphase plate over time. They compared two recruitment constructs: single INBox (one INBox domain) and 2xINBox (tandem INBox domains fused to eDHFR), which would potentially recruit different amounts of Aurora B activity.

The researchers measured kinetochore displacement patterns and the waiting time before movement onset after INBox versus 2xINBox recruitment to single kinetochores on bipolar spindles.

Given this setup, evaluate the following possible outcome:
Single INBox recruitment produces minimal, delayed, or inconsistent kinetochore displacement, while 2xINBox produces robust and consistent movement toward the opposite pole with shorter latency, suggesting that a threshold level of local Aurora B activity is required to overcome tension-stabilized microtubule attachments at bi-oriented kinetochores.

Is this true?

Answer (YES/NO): NO